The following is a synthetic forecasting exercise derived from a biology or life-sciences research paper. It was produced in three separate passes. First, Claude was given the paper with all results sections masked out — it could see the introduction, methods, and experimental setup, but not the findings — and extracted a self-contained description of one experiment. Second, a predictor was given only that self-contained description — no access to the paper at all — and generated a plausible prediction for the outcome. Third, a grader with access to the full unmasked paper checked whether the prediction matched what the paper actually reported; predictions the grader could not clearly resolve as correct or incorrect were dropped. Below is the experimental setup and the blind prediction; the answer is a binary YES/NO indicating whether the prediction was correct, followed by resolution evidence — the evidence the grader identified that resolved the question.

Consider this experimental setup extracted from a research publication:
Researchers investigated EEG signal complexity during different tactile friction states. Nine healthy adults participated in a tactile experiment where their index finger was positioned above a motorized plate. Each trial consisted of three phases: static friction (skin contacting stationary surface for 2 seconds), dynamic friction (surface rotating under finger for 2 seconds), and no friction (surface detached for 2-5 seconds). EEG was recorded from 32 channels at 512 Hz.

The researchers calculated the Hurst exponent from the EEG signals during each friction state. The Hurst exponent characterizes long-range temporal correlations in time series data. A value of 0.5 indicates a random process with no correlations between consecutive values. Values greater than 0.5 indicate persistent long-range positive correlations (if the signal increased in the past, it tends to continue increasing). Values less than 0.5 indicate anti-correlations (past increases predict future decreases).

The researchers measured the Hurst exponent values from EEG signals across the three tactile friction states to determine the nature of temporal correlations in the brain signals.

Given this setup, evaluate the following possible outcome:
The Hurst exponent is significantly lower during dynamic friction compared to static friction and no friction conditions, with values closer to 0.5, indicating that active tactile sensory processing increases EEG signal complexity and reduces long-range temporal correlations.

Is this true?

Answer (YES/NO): NO